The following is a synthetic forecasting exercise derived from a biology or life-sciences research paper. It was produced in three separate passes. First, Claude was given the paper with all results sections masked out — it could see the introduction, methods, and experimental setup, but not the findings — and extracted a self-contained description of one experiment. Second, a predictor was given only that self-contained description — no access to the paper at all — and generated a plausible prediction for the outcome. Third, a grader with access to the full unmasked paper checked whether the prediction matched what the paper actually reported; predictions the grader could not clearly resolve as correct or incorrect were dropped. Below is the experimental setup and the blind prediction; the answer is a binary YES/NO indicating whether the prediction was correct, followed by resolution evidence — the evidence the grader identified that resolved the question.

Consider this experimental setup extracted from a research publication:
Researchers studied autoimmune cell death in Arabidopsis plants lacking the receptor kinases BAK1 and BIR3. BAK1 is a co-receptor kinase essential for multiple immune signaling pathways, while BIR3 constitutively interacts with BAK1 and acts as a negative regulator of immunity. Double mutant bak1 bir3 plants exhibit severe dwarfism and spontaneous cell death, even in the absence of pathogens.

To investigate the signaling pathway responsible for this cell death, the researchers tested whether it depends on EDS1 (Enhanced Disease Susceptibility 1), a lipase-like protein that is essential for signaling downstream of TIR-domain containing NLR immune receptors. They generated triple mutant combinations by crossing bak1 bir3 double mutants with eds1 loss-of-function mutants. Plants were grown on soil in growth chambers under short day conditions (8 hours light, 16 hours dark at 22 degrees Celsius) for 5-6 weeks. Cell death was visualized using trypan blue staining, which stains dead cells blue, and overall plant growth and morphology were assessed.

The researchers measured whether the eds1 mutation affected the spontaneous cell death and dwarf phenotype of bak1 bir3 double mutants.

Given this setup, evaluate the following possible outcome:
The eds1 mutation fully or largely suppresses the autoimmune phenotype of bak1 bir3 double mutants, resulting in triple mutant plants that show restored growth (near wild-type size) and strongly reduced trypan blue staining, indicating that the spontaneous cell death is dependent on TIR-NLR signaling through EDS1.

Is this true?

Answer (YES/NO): NO